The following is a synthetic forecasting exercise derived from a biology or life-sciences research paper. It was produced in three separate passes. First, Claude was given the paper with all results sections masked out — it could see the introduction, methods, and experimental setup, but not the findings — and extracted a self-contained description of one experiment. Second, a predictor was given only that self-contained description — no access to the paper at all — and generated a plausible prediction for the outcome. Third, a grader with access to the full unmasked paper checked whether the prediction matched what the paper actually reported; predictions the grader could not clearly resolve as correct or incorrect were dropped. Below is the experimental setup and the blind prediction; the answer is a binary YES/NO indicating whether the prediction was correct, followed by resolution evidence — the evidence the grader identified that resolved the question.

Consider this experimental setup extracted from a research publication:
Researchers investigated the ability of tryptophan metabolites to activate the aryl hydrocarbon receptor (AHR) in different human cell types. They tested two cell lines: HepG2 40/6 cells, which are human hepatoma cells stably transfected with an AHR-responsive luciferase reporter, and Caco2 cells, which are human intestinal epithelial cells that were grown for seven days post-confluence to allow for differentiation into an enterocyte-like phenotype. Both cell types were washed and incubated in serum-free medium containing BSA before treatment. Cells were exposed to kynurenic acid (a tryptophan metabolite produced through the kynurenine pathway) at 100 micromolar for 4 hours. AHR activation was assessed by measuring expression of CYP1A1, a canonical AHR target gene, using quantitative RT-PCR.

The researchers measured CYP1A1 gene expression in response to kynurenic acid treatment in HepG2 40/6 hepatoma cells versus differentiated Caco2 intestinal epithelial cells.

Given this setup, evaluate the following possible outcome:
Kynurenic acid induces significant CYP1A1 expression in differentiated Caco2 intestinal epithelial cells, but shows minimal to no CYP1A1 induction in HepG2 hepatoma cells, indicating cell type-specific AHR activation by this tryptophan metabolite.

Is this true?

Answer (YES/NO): NO